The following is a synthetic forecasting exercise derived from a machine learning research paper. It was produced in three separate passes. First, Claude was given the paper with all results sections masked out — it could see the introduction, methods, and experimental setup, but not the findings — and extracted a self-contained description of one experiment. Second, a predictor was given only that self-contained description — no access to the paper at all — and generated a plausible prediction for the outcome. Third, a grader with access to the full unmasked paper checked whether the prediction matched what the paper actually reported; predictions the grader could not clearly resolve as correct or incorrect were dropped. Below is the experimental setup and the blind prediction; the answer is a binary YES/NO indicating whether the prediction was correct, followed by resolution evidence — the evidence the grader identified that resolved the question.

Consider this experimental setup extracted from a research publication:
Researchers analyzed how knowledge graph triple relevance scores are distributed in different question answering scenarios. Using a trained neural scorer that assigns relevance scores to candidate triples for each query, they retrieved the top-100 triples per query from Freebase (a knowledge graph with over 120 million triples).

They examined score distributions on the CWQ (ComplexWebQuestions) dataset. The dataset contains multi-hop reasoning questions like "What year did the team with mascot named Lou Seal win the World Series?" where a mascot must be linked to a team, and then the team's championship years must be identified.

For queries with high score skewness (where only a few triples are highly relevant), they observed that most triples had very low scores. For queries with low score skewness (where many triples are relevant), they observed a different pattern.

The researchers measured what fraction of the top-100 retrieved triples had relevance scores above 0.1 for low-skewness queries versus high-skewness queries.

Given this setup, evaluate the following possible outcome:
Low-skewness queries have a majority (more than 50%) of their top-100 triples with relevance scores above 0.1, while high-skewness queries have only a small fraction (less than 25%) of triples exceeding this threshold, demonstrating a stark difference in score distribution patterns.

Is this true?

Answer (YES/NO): YES